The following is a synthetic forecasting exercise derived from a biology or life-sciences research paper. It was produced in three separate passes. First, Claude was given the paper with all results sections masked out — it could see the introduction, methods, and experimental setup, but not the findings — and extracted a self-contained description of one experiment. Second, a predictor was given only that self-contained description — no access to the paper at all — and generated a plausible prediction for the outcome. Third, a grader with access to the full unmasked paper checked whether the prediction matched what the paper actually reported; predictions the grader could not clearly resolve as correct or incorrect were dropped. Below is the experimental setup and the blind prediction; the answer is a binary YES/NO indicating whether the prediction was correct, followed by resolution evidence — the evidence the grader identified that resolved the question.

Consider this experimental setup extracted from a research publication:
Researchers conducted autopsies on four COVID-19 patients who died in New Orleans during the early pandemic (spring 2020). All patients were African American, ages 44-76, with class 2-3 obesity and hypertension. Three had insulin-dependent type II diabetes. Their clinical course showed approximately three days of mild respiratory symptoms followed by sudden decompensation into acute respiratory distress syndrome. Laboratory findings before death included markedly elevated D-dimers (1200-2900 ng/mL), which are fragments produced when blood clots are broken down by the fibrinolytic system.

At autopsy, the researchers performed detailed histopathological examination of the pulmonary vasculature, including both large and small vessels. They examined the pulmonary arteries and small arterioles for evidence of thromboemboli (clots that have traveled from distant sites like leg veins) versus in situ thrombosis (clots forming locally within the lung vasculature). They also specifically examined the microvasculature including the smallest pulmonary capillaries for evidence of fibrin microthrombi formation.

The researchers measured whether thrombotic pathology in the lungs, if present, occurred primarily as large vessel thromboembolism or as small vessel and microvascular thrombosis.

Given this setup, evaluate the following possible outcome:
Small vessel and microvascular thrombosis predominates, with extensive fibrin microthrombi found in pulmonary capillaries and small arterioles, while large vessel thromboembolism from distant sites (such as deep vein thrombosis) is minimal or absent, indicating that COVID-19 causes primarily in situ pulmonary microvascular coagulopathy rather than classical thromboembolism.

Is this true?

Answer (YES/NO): YES